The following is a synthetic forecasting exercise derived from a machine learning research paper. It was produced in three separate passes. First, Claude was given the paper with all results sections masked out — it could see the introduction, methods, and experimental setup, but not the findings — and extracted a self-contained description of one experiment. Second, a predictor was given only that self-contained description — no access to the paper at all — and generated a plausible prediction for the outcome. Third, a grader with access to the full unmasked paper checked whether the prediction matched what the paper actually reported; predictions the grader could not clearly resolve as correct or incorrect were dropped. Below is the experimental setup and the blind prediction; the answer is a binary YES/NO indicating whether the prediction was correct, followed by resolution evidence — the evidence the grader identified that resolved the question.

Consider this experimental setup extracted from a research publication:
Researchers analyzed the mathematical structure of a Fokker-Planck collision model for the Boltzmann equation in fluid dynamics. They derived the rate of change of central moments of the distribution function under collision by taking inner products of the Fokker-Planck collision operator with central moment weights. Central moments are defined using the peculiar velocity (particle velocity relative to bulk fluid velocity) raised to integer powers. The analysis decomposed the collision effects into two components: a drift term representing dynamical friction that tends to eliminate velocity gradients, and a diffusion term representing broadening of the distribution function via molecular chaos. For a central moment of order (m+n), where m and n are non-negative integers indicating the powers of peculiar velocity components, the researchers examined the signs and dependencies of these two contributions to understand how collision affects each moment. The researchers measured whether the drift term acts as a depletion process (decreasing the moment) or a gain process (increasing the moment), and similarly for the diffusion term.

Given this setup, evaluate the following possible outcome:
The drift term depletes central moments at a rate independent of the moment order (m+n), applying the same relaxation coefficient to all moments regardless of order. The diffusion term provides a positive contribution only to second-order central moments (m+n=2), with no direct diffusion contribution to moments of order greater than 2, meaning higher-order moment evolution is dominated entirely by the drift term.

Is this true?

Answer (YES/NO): NO